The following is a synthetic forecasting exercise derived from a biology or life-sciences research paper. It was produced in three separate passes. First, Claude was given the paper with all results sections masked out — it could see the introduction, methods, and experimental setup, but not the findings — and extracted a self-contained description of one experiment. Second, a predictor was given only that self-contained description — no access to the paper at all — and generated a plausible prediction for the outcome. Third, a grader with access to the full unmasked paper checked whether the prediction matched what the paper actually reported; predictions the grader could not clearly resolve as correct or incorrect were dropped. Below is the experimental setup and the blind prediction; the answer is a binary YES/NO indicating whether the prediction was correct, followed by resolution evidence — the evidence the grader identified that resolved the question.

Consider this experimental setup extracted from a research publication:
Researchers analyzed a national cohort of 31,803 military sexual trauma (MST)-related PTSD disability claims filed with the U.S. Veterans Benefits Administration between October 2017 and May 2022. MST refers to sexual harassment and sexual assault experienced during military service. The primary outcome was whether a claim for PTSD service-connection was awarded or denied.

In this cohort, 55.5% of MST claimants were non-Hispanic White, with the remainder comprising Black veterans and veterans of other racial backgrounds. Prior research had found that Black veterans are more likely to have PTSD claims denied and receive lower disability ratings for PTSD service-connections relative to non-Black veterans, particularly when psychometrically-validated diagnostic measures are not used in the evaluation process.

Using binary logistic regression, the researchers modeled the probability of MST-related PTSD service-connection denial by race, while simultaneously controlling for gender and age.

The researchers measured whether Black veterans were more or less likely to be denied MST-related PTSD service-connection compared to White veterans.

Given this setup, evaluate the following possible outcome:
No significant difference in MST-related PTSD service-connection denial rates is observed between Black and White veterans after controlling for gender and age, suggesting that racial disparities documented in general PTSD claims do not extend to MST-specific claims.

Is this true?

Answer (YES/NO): NO